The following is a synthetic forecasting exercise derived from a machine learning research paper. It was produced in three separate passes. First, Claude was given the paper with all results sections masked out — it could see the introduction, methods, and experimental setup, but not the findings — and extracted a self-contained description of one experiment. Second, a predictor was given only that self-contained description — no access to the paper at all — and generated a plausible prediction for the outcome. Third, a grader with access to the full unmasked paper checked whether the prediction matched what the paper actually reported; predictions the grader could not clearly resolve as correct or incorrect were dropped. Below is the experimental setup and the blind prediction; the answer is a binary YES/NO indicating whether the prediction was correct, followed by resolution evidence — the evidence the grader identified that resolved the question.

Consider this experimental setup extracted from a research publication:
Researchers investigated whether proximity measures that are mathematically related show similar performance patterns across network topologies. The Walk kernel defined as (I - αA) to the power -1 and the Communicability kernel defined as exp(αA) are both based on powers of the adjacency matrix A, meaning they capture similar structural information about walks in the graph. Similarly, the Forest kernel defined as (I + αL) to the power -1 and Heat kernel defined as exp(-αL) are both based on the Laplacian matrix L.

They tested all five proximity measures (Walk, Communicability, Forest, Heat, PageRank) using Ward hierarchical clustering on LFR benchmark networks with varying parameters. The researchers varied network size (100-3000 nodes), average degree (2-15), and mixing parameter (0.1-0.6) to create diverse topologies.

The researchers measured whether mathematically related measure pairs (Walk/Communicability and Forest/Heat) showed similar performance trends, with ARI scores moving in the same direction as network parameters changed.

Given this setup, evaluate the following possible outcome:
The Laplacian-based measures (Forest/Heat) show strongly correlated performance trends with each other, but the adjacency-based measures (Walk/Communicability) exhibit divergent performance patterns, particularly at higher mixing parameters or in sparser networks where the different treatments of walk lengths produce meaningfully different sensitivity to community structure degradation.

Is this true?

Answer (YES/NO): NO